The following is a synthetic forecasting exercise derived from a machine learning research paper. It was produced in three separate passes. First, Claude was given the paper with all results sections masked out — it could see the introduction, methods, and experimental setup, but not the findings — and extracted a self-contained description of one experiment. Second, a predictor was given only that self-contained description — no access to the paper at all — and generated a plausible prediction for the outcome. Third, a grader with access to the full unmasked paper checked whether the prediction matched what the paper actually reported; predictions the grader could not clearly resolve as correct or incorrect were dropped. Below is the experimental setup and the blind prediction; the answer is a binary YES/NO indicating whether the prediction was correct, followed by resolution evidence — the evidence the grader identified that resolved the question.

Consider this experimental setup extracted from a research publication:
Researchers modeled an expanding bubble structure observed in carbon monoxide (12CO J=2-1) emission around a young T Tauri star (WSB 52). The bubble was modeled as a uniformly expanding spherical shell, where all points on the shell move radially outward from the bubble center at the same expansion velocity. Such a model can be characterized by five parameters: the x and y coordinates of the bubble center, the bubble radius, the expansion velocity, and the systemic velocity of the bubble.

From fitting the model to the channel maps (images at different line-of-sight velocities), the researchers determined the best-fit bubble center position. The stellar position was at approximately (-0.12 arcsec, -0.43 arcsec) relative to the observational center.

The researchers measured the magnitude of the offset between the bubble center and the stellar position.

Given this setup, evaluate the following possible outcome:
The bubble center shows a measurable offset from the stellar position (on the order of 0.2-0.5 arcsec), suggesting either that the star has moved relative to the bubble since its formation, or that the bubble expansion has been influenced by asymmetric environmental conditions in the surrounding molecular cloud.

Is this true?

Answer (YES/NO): NO